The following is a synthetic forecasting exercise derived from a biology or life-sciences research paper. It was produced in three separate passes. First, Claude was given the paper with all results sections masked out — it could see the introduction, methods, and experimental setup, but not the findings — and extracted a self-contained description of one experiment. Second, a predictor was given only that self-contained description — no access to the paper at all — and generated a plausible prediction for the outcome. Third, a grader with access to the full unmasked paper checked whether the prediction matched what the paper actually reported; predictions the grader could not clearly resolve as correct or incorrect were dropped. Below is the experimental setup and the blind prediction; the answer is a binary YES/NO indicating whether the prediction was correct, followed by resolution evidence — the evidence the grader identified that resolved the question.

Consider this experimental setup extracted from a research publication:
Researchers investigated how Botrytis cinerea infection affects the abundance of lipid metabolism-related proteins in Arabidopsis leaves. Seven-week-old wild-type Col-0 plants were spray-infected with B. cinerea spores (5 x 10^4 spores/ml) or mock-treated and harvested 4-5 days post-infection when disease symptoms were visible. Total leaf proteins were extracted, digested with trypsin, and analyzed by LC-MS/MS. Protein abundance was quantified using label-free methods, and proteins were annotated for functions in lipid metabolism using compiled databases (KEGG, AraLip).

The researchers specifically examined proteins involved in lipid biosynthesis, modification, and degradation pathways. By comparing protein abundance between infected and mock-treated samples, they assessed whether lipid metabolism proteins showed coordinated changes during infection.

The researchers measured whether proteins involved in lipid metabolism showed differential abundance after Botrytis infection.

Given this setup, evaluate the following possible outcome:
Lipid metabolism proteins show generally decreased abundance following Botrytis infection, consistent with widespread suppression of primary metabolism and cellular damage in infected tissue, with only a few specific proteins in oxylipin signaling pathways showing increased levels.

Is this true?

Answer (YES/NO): NO